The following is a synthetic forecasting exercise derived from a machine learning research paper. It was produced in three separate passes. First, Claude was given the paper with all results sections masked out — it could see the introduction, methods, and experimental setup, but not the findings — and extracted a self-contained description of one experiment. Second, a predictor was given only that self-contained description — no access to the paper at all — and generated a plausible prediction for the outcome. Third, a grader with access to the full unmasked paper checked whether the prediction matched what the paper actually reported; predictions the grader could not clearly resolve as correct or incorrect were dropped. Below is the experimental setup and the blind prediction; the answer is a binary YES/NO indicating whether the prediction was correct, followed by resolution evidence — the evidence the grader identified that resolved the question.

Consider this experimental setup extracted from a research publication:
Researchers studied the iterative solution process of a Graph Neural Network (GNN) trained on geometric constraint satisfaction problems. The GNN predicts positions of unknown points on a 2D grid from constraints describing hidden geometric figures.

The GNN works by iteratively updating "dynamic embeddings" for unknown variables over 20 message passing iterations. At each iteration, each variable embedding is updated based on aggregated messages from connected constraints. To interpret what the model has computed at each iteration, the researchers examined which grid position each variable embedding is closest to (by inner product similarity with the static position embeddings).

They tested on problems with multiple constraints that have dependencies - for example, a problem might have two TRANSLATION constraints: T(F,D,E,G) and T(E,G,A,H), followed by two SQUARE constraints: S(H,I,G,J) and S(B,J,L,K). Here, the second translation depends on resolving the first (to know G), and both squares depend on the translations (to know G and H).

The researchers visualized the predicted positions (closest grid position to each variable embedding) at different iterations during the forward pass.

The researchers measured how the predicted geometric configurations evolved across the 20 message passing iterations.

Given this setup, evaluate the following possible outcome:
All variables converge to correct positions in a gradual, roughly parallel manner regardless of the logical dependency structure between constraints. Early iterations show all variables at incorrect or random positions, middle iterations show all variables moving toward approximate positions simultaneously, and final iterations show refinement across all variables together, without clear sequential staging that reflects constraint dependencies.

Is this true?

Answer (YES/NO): NO